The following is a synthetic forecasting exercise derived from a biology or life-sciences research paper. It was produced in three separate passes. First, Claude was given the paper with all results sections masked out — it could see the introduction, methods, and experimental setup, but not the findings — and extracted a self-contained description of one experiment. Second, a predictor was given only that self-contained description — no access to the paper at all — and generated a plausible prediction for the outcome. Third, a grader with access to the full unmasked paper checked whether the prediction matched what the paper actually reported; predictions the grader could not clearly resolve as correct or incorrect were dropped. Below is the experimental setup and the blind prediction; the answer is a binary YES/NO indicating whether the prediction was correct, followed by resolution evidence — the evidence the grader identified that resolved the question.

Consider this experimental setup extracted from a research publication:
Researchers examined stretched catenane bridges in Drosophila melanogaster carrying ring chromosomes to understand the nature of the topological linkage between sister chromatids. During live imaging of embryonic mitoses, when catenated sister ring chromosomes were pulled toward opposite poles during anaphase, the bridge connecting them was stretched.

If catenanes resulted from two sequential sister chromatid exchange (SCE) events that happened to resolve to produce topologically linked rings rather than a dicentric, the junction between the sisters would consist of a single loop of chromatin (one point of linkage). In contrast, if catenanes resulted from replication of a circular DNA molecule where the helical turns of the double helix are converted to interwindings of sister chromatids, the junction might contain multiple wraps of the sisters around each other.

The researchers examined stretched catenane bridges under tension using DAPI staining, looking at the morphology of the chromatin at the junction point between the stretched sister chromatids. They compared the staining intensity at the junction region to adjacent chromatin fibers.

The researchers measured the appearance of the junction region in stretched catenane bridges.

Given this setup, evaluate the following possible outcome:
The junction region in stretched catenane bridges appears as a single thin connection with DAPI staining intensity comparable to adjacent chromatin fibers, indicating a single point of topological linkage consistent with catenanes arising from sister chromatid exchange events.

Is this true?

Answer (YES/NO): NO